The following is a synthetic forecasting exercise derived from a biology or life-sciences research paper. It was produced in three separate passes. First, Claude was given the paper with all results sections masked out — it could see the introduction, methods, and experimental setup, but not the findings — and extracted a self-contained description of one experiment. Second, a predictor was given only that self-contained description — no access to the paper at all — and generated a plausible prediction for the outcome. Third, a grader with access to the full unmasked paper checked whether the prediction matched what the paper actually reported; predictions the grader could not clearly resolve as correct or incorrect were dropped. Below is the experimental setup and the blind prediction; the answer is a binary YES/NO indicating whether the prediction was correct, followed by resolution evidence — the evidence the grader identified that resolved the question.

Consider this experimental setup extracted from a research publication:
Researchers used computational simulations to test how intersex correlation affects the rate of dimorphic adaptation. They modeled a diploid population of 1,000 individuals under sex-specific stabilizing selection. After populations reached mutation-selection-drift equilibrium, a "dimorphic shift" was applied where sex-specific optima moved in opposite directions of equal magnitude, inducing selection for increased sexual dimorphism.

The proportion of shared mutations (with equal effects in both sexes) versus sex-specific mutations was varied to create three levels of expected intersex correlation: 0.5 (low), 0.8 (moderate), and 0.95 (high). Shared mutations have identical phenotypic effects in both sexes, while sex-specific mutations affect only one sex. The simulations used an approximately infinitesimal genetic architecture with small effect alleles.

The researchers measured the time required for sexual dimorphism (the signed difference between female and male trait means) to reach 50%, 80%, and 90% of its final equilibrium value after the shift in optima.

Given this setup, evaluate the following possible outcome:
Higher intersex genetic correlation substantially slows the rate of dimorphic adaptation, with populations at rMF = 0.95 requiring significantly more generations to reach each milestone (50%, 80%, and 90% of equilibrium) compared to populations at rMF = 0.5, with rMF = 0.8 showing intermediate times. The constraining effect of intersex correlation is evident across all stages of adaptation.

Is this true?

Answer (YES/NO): YES